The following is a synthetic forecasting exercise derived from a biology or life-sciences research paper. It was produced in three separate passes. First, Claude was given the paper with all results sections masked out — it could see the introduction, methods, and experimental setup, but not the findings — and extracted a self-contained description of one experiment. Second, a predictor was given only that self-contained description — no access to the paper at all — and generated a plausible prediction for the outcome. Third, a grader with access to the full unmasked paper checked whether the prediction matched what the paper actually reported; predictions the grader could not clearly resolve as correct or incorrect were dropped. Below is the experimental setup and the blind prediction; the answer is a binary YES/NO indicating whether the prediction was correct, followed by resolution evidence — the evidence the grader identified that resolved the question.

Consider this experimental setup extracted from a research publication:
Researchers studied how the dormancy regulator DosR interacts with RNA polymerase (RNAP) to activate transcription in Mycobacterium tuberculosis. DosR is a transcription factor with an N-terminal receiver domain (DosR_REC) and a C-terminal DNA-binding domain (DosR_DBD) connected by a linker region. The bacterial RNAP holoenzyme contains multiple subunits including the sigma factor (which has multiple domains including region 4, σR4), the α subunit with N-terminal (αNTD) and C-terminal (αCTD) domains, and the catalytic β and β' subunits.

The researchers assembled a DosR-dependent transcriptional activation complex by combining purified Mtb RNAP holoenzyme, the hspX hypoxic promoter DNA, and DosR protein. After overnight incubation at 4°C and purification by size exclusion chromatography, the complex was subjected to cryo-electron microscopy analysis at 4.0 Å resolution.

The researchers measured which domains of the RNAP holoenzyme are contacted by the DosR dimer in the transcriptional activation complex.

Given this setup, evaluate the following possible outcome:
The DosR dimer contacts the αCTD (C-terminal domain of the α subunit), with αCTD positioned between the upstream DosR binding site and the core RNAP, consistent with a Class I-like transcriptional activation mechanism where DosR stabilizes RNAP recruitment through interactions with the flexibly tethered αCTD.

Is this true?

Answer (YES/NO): YES